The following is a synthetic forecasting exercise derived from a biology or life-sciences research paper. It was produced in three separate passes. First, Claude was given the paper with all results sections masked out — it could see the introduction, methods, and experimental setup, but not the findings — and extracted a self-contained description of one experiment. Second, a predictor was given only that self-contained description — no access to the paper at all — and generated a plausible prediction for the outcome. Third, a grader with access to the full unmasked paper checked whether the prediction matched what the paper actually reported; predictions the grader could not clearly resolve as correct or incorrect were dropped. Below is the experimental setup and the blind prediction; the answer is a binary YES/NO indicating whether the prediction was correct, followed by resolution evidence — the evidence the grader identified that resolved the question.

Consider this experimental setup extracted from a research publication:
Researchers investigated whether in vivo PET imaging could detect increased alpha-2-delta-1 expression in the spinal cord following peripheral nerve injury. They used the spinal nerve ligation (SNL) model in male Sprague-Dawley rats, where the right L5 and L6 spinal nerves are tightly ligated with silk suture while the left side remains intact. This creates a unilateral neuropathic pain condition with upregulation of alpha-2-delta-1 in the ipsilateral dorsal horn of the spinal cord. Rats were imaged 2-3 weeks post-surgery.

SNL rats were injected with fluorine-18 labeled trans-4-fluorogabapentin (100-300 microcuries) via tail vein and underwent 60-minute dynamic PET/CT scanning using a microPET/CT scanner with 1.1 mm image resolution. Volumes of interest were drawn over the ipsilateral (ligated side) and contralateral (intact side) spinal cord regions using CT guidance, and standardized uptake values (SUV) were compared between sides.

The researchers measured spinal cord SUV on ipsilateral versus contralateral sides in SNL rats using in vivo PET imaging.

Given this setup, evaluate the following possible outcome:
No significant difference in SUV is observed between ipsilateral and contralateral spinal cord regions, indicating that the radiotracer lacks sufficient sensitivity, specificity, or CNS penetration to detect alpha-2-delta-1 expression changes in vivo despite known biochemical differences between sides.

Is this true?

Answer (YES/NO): YES